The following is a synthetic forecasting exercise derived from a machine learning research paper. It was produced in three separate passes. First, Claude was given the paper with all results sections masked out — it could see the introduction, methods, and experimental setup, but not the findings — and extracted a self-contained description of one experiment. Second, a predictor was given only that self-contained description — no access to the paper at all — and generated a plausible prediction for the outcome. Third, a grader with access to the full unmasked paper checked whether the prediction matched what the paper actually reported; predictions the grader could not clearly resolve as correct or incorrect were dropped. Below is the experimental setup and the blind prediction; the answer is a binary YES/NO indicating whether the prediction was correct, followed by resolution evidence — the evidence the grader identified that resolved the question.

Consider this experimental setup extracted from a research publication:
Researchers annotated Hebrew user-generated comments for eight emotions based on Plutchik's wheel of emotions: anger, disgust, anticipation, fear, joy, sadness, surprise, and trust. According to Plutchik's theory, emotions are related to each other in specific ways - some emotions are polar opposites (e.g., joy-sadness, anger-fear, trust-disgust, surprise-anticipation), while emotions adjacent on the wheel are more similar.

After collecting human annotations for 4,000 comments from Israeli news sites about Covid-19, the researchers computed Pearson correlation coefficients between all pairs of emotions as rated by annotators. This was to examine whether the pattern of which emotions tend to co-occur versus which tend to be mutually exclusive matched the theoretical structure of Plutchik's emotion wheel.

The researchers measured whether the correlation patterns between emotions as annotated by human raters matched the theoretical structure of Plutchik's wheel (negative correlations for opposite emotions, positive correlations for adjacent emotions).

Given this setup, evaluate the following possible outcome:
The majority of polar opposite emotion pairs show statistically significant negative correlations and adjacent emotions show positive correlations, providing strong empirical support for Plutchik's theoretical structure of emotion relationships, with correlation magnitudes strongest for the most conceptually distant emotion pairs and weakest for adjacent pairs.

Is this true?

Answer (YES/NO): NO